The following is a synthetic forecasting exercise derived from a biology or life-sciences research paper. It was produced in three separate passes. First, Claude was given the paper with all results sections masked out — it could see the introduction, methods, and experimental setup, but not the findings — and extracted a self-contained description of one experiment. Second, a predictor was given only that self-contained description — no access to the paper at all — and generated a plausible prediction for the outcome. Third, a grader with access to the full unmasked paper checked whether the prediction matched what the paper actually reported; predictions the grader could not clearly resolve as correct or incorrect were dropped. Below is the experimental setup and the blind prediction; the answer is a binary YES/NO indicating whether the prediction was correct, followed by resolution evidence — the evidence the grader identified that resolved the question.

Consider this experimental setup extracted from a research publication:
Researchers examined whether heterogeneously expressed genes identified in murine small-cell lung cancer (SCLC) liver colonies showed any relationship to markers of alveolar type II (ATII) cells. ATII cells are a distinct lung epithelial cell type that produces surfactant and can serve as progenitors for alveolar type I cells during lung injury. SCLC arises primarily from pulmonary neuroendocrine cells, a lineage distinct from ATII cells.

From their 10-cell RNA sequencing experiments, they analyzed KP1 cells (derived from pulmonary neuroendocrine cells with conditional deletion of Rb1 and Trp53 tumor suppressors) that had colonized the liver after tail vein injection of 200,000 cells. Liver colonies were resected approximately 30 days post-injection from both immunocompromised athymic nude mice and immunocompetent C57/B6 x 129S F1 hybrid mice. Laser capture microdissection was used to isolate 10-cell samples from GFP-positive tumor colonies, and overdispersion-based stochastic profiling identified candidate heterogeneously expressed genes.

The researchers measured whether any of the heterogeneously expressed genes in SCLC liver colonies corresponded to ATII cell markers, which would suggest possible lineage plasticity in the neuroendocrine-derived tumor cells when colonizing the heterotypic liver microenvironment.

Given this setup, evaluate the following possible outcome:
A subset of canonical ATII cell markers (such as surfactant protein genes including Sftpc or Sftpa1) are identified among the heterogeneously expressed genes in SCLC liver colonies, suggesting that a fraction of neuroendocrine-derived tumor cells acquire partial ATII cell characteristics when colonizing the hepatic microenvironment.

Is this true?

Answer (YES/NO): YES